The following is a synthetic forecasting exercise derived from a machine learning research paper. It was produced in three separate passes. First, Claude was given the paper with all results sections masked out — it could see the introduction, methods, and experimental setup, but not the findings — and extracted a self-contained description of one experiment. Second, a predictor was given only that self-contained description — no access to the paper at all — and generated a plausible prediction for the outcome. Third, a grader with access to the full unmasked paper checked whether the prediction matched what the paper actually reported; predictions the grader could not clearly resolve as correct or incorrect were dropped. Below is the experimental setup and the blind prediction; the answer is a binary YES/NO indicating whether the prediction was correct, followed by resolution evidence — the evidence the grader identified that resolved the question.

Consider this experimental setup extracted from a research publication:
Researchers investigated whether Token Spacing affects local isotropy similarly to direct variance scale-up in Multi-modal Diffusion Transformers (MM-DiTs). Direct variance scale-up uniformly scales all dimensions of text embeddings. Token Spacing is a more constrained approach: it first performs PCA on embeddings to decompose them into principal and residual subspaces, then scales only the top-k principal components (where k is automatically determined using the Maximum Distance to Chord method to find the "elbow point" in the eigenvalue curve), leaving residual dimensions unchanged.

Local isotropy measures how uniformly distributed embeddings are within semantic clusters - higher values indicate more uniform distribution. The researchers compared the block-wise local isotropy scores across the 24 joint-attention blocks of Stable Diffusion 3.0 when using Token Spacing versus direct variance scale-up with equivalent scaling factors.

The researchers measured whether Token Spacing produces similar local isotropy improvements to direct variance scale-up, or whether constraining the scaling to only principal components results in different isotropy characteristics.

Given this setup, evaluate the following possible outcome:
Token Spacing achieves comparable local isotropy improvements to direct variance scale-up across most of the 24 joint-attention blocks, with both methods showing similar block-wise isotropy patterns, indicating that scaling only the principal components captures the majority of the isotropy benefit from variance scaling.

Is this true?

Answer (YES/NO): YES